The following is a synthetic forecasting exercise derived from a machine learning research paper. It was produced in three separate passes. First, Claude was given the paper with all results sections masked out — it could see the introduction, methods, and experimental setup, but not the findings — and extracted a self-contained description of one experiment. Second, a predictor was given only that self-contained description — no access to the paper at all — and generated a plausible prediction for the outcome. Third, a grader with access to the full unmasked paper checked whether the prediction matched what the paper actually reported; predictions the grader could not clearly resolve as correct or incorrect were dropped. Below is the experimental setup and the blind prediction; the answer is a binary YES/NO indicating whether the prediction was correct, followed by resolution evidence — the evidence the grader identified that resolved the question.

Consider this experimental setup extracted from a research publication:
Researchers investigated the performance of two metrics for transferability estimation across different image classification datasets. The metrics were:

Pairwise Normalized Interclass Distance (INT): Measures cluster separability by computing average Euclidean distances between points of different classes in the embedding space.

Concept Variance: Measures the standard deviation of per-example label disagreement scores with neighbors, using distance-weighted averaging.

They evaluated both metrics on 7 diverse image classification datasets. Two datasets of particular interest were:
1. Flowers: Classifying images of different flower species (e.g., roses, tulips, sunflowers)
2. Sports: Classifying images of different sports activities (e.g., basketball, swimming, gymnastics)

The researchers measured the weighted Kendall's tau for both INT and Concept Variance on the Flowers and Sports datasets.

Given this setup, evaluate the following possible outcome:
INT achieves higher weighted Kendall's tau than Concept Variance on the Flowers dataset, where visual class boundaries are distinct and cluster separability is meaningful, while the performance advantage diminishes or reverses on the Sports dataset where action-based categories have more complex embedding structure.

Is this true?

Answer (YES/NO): NO